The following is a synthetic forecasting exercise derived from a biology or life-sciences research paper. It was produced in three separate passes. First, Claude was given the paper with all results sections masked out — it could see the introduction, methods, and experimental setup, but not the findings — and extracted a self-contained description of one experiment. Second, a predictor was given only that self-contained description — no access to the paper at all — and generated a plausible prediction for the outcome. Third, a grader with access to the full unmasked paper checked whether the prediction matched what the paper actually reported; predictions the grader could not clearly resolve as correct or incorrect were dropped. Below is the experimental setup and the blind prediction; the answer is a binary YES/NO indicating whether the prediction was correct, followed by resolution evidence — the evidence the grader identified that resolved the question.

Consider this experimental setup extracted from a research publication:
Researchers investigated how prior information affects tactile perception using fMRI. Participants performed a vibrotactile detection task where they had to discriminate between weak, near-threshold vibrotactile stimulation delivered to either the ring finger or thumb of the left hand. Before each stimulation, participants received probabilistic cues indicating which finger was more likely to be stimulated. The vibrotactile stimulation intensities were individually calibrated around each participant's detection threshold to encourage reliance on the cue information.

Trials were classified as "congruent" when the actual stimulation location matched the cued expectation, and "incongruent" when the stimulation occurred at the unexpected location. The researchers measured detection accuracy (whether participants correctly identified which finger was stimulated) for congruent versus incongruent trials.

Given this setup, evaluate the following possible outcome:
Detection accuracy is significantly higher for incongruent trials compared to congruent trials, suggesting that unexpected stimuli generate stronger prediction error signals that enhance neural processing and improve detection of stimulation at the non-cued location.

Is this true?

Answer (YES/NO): NO